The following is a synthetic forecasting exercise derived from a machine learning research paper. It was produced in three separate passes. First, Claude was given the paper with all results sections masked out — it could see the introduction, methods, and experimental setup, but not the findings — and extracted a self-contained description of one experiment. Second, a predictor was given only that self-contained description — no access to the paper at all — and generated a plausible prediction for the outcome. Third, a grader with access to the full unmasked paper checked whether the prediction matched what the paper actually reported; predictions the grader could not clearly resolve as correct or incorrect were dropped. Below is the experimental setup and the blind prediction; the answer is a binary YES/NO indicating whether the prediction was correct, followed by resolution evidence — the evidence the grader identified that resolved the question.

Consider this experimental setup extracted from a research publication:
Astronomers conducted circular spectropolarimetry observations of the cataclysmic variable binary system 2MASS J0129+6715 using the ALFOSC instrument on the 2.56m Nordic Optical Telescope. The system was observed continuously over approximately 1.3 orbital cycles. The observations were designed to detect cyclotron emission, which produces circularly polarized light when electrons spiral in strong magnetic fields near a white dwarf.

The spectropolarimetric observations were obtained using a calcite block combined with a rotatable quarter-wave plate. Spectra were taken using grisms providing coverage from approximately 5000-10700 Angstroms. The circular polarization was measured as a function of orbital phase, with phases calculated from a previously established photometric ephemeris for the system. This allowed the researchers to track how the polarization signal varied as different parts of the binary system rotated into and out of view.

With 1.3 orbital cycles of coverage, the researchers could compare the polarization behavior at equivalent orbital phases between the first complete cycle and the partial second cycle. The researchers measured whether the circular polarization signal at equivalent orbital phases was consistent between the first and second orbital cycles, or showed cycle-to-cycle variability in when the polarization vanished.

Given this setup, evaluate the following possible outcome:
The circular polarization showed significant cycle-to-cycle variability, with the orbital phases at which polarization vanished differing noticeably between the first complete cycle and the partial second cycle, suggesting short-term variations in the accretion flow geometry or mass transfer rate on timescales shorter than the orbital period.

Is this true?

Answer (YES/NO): NO